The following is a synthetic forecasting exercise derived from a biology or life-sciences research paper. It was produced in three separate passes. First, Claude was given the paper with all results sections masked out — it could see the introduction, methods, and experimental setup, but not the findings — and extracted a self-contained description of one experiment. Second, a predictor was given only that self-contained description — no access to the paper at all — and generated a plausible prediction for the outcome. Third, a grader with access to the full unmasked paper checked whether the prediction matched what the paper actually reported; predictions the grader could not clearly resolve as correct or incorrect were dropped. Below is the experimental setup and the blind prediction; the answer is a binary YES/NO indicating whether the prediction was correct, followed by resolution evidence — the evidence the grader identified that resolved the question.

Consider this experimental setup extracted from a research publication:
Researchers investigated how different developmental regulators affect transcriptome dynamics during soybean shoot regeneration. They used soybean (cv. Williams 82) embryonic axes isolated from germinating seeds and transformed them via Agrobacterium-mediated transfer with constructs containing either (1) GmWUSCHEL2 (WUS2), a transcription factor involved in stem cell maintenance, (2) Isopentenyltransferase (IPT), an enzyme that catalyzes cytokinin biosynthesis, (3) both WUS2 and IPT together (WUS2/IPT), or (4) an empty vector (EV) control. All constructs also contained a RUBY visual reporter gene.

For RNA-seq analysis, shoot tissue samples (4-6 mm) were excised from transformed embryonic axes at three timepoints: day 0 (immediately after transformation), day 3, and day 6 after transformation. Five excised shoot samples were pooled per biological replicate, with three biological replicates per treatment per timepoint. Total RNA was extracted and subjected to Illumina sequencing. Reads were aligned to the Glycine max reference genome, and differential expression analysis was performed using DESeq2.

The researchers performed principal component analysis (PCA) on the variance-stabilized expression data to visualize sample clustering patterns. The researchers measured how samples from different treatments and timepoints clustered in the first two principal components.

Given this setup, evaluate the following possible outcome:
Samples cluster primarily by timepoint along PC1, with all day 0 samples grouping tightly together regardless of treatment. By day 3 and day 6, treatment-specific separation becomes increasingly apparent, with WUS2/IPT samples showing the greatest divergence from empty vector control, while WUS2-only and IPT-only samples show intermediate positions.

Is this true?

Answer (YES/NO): NO